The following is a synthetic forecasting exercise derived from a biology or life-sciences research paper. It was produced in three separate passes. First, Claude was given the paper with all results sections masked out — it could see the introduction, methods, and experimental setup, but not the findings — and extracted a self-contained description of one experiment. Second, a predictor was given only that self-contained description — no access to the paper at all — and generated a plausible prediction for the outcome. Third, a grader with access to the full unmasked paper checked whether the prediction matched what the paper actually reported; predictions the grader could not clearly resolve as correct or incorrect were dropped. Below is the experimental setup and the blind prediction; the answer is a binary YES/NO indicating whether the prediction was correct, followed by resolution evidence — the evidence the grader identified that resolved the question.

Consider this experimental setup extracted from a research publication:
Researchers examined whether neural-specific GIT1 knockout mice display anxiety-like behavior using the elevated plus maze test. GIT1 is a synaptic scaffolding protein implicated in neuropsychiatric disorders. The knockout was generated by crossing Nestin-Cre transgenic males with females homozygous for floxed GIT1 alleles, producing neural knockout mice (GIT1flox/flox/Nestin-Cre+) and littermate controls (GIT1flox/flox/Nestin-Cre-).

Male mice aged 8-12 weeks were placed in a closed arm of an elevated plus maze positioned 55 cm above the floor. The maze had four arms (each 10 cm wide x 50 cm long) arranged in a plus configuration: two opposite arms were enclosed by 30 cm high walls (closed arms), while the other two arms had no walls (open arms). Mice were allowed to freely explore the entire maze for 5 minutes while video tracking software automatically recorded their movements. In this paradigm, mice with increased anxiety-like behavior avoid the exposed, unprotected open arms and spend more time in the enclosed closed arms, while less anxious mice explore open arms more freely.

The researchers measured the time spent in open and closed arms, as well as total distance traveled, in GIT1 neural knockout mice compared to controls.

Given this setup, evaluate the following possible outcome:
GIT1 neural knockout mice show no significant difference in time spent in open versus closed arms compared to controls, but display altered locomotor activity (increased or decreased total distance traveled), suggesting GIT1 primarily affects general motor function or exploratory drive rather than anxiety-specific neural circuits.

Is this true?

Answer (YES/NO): NO